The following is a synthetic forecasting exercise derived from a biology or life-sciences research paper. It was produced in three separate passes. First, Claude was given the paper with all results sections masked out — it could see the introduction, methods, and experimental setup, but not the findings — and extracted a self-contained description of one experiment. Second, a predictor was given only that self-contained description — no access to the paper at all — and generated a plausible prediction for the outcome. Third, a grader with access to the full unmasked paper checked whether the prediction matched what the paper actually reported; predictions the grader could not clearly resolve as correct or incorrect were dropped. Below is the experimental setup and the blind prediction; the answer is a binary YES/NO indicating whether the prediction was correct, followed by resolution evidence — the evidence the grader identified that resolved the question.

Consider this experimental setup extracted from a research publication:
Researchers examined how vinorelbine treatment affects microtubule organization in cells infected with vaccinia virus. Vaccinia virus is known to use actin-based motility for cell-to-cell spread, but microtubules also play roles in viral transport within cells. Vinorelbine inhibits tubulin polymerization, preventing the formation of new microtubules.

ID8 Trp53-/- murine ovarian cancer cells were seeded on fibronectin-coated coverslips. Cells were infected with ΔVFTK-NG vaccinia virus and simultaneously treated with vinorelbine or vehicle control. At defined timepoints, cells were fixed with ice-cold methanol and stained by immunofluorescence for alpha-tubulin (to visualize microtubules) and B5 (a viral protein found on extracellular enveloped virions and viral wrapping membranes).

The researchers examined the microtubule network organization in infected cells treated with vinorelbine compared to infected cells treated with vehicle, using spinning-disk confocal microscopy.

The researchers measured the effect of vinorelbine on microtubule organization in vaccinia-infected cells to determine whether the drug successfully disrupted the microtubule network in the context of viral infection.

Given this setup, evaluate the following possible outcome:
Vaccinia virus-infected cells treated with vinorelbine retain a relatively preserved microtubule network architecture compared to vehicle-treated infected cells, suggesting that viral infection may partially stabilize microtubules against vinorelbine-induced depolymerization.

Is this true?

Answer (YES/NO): NO